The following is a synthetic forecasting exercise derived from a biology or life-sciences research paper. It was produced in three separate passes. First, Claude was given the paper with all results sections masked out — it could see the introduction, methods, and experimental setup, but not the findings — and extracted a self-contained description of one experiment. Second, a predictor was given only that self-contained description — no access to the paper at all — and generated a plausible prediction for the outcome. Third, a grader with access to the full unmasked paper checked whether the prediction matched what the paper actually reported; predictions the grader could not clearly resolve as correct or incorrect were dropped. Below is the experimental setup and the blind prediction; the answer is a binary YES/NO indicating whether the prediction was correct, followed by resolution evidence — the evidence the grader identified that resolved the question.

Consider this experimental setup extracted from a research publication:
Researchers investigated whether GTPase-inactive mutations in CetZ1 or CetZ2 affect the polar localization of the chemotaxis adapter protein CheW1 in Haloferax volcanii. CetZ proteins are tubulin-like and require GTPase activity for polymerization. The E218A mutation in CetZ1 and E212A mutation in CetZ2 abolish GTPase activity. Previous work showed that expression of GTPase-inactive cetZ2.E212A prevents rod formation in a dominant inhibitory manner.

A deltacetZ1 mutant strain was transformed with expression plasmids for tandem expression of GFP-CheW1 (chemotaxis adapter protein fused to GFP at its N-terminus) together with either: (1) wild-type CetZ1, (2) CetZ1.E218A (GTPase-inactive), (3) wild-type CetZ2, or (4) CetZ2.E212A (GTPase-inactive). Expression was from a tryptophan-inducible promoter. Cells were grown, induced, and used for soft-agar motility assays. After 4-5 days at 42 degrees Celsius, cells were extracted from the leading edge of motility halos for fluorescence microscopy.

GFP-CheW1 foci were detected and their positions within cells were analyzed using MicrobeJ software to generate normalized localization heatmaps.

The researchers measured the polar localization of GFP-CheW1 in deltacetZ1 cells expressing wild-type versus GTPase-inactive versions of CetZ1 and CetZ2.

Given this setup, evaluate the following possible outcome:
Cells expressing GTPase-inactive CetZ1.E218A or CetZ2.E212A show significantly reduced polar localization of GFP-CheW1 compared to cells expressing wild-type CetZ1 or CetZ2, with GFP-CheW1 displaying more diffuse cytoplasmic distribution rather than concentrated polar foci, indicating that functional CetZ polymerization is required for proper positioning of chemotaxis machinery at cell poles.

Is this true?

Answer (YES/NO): YES